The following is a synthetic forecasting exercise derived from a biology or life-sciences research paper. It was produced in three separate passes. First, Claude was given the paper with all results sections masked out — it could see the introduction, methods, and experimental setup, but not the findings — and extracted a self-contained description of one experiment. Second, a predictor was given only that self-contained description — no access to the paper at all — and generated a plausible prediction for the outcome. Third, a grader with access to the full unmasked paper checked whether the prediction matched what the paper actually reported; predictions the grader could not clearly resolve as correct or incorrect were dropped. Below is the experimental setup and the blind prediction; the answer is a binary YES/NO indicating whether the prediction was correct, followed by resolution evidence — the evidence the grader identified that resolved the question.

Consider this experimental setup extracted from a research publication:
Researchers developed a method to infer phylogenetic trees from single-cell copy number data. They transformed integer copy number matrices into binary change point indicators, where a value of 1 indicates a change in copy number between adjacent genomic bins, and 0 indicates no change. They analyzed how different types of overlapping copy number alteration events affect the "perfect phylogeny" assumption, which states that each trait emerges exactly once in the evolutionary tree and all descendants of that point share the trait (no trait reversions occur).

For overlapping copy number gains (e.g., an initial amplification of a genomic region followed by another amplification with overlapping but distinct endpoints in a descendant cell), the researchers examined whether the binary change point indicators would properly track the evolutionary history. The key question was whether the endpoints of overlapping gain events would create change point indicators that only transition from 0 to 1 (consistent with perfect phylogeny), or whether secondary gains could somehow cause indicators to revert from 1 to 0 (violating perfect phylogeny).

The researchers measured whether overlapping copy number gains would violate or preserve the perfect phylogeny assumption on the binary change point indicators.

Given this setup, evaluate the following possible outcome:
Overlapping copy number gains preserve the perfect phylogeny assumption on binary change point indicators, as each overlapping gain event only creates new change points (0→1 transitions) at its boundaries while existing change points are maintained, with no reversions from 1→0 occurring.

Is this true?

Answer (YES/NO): YES